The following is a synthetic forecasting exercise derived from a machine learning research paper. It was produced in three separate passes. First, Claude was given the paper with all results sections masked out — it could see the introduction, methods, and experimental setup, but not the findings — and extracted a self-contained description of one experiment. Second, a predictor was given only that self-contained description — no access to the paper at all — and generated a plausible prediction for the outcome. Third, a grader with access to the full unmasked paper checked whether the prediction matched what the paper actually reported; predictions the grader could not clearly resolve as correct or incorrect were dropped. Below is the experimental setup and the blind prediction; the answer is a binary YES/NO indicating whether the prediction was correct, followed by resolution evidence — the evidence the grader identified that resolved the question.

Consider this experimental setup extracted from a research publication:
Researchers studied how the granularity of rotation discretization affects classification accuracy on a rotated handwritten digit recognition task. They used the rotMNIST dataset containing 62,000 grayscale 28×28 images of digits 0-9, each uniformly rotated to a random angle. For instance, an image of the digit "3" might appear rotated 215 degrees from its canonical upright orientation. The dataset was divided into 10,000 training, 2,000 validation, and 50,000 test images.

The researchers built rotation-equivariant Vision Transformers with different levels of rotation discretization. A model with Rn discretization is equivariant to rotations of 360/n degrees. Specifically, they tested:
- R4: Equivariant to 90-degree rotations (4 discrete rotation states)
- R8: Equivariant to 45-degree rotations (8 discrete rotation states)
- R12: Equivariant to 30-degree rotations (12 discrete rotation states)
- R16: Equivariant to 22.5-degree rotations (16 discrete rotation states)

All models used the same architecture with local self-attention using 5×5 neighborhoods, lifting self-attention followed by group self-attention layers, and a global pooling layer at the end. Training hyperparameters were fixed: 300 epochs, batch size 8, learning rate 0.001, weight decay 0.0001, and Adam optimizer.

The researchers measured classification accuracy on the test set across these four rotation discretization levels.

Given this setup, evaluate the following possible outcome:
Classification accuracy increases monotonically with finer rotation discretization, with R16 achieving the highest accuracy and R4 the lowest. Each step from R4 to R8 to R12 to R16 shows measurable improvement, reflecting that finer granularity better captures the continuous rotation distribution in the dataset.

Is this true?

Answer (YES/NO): NO